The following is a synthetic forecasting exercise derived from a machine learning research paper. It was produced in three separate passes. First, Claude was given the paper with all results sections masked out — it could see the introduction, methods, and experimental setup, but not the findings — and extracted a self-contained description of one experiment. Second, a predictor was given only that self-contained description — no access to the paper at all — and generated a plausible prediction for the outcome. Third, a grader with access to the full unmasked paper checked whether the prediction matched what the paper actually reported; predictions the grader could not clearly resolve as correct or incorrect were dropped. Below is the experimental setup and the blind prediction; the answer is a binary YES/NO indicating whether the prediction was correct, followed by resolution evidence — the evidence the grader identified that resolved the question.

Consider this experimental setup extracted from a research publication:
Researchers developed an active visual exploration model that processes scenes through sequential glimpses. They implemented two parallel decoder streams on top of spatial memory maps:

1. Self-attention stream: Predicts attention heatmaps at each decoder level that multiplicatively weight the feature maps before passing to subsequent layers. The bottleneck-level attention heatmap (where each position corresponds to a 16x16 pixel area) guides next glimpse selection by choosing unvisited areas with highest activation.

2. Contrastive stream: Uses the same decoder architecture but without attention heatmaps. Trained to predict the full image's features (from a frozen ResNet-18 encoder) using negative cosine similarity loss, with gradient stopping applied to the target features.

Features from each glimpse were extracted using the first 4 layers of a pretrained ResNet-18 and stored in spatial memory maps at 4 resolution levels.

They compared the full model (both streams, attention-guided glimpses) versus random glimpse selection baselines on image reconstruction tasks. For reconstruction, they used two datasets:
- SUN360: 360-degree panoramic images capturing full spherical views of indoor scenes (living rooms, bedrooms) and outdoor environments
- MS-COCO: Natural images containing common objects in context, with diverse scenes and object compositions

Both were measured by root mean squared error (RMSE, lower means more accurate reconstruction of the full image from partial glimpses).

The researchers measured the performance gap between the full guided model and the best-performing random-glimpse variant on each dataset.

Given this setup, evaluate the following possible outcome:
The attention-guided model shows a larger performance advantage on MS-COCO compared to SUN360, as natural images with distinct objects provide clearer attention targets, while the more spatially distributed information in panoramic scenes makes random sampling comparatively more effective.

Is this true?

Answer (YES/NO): YES